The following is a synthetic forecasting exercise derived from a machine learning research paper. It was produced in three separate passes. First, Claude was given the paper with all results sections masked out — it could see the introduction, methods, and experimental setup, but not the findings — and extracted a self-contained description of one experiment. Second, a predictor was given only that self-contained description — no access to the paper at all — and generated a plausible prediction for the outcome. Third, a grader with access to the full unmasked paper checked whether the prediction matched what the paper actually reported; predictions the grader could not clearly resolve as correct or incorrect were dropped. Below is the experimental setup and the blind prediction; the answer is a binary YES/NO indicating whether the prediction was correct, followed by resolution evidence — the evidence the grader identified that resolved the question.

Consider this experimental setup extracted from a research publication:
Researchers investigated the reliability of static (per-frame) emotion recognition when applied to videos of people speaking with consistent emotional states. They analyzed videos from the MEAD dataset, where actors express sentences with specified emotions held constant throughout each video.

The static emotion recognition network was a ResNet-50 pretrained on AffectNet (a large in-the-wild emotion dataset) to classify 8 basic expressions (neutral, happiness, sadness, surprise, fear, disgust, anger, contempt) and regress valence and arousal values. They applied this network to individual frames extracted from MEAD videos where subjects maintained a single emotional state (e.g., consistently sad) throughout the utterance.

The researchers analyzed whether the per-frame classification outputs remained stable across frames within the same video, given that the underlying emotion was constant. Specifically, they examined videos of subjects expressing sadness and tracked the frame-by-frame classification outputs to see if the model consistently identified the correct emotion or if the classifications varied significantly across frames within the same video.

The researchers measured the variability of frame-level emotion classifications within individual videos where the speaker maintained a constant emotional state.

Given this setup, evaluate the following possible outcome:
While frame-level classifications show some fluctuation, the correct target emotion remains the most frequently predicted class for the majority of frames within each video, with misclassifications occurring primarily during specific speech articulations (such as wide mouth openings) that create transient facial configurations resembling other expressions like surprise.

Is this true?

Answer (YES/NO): NO